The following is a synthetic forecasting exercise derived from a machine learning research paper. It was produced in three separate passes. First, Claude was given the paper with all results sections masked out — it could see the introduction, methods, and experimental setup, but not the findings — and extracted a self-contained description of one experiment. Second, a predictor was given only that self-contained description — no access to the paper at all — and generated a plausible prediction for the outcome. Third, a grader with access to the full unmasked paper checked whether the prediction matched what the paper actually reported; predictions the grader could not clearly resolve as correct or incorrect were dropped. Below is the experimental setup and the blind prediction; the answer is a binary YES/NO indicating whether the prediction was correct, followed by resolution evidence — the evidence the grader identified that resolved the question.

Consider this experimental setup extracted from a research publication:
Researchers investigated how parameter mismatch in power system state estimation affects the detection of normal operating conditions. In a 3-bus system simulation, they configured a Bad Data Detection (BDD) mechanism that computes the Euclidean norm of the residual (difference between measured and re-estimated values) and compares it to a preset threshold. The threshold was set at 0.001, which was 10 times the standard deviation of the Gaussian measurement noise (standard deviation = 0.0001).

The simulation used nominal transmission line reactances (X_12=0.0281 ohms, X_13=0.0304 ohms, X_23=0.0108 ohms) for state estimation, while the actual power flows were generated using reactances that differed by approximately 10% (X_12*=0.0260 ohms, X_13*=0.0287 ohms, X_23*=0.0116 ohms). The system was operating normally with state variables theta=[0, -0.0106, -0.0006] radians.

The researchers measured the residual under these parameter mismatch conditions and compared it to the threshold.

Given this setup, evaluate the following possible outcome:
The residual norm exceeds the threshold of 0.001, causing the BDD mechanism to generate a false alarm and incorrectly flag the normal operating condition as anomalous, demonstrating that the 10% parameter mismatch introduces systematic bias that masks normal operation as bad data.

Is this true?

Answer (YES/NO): YES